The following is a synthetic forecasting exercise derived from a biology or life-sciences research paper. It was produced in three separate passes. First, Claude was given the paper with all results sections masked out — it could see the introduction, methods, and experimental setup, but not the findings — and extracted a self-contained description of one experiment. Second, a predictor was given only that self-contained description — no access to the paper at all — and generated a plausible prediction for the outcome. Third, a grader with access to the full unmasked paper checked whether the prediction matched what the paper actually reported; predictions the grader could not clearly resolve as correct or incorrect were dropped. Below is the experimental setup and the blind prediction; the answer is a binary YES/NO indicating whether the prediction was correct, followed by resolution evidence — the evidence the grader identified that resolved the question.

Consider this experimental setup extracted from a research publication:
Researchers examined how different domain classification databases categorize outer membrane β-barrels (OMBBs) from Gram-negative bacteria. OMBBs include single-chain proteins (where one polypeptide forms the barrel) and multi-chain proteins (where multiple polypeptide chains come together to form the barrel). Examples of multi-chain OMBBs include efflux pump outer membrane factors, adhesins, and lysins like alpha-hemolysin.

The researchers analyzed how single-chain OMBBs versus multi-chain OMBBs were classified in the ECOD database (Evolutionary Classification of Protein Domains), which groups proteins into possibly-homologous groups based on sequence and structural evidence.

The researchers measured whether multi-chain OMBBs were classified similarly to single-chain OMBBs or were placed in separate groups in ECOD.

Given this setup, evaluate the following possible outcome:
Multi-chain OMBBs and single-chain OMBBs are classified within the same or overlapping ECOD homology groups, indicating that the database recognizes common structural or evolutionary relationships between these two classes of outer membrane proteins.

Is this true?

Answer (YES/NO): NO